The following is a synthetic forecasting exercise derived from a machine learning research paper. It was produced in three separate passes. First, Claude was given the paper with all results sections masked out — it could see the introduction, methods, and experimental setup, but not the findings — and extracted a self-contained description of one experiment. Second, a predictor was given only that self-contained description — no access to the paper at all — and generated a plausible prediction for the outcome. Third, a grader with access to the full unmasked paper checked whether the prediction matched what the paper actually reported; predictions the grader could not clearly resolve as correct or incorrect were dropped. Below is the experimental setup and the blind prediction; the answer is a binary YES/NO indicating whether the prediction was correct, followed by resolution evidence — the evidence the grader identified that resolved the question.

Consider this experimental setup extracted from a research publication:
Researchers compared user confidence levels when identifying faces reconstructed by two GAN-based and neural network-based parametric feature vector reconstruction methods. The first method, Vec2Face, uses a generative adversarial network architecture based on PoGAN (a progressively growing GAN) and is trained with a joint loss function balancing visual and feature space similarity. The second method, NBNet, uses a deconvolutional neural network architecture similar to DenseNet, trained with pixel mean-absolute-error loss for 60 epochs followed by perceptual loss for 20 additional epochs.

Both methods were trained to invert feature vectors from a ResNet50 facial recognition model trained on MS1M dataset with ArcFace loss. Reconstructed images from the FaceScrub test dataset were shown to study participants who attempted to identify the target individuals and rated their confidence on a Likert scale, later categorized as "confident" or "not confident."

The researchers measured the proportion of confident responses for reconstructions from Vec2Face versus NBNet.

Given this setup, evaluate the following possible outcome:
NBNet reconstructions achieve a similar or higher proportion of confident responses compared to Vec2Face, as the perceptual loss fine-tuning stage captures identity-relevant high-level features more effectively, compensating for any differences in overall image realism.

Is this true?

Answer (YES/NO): YES